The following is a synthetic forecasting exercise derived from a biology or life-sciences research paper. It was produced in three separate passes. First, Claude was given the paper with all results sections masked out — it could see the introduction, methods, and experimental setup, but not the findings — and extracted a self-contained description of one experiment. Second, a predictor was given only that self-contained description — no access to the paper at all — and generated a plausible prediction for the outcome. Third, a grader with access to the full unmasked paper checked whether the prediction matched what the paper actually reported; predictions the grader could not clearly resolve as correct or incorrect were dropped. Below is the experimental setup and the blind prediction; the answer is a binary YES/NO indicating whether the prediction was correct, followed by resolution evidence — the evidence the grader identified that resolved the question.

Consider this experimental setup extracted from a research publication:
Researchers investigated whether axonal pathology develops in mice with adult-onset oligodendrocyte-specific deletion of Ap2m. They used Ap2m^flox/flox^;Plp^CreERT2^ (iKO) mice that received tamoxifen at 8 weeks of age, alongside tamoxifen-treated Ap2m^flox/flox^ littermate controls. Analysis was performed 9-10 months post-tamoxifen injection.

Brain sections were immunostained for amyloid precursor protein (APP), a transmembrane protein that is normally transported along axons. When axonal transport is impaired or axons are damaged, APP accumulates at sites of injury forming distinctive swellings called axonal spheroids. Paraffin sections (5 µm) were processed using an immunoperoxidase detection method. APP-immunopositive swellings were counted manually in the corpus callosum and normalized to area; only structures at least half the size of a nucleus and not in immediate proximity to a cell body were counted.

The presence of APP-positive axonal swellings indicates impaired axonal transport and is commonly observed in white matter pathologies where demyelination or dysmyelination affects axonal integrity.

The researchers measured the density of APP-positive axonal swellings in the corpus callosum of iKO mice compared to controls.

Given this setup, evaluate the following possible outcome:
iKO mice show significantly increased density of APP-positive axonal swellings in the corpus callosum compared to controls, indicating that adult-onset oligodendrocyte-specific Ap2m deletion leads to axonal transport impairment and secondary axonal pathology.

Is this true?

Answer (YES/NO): NO